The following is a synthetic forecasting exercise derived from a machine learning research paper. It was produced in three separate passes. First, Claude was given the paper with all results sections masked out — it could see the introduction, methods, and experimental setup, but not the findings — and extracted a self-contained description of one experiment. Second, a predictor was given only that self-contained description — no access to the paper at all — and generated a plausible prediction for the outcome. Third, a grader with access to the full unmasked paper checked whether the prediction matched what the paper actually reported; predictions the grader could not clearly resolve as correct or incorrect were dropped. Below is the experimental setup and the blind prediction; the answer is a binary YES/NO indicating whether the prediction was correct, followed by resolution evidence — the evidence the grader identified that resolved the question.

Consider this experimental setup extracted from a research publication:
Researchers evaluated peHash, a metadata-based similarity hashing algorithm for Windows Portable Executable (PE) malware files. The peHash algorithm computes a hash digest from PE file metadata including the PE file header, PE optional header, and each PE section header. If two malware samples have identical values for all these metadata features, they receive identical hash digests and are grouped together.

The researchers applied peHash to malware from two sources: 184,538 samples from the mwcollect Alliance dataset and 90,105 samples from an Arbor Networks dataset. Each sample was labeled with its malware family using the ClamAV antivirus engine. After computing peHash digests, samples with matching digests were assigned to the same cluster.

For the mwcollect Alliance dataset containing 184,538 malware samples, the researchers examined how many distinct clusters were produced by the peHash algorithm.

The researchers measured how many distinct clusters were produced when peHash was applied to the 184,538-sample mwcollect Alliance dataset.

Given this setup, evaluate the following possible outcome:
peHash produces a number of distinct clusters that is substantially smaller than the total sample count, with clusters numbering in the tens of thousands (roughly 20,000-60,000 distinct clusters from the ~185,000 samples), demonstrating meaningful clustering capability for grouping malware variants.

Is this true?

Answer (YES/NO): NO